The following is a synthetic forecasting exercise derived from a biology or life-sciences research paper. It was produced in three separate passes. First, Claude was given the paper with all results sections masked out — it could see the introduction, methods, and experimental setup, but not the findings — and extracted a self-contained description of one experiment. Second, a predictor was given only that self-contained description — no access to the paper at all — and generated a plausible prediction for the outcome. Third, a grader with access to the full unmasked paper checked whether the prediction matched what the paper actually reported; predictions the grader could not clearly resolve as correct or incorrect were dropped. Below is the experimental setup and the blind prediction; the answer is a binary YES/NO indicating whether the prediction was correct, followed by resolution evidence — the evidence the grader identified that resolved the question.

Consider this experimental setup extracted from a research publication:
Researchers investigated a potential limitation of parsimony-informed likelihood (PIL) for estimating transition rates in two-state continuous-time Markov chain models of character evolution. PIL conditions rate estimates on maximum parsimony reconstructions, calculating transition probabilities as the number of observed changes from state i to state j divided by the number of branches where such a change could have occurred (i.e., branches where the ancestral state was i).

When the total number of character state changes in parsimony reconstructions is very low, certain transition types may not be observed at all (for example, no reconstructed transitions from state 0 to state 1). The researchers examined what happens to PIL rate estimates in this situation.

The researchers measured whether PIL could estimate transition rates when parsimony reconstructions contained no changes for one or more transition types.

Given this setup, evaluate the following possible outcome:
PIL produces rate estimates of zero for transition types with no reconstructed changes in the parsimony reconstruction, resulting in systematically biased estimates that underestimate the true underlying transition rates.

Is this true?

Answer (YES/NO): NO